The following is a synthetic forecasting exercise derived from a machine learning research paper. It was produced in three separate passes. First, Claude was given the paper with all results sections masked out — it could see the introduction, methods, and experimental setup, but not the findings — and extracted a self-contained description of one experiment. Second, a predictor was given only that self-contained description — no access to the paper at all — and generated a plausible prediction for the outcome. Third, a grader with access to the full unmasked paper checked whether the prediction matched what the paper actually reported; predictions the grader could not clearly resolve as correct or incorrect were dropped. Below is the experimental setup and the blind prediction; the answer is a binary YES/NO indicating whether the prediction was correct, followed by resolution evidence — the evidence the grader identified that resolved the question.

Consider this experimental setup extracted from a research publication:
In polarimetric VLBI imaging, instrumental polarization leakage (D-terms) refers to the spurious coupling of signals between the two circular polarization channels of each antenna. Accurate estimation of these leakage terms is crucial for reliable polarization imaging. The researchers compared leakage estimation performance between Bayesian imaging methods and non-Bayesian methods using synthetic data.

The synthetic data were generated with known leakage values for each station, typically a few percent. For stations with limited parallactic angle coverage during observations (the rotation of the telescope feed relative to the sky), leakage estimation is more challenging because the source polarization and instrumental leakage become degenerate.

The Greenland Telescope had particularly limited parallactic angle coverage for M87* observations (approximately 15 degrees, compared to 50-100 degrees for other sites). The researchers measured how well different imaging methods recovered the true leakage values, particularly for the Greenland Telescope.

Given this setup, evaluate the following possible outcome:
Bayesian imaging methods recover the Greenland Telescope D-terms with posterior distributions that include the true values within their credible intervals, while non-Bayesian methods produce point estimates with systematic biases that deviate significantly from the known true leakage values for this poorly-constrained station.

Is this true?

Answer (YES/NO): YES